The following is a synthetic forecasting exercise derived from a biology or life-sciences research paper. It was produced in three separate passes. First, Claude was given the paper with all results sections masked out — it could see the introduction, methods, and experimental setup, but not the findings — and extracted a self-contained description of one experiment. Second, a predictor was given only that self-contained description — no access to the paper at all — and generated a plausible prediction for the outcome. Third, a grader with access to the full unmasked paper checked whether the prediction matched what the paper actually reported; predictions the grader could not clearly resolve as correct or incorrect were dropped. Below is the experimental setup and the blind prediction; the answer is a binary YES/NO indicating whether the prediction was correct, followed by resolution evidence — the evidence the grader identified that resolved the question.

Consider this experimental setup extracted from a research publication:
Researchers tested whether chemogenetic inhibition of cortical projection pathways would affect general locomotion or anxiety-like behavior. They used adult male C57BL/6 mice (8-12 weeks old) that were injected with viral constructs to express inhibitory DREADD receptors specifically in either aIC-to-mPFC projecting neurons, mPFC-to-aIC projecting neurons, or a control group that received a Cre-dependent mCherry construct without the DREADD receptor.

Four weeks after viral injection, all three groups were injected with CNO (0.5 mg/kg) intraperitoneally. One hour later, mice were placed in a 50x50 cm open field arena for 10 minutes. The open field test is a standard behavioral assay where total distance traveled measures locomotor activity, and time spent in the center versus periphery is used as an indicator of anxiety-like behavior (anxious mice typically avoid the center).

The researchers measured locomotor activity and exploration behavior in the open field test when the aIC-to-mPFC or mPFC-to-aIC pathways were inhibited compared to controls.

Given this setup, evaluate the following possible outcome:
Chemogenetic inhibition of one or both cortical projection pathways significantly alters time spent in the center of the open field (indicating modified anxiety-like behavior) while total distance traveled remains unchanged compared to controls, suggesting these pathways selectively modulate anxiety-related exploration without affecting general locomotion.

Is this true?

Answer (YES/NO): NO